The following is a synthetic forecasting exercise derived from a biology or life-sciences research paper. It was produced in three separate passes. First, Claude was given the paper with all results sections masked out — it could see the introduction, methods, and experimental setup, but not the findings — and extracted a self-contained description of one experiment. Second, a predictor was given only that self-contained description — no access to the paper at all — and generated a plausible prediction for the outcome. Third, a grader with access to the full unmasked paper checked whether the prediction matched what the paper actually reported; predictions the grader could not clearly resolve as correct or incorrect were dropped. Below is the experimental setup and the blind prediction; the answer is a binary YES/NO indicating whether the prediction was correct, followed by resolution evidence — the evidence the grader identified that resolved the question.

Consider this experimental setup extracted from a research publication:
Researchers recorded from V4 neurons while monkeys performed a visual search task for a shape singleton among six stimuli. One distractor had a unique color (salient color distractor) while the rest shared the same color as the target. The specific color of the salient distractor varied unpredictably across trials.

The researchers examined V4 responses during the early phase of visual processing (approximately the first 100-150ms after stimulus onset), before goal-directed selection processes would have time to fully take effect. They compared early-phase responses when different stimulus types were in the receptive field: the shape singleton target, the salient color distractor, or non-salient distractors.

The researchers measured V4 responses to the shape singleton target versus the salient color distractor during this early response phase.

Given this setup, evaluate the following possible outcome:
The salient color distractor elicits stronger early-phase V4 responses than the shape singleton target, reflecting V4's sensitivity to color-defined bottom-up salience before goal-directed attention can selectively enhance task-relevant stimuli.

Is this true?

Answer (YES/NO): NO